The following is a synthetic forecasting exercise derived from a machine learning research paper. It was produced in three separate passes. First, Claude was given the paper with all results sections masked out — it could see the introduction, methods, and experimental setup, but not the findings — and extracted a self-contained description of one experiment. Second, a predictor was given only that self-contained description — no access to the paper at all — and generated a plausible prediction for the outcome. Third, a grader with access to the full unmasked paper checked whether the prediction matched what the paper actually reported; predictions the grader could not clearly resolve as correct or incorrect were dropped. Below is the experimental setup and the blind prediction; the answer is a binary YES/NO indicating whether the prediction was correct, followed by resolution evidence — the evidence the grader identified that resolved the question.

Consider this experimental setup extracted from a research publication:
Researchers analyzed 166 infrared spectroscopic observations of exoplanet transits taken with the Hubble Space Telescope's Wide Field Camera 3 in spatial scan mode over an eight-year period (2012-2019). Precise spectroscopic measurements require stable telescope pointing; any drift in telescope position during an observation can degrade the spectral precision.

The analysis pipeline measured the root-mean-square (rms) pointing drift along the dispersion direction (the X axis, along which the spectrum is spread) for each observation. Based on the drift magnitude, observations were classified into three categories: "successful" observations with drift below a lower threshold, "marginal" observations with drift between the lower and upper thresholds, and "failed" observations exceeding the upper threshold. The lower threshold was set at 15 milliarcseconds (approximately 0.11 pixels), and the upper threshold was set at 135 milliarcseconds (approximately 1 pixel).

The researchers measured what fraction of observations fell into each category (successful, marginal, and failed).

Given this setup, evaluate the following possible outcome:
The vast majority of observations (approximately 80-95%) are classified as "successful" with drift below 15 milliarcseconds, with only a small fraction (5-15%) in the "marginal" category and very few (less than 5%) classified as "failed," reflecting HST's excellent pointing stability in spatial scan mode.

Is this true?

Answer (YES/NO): NO